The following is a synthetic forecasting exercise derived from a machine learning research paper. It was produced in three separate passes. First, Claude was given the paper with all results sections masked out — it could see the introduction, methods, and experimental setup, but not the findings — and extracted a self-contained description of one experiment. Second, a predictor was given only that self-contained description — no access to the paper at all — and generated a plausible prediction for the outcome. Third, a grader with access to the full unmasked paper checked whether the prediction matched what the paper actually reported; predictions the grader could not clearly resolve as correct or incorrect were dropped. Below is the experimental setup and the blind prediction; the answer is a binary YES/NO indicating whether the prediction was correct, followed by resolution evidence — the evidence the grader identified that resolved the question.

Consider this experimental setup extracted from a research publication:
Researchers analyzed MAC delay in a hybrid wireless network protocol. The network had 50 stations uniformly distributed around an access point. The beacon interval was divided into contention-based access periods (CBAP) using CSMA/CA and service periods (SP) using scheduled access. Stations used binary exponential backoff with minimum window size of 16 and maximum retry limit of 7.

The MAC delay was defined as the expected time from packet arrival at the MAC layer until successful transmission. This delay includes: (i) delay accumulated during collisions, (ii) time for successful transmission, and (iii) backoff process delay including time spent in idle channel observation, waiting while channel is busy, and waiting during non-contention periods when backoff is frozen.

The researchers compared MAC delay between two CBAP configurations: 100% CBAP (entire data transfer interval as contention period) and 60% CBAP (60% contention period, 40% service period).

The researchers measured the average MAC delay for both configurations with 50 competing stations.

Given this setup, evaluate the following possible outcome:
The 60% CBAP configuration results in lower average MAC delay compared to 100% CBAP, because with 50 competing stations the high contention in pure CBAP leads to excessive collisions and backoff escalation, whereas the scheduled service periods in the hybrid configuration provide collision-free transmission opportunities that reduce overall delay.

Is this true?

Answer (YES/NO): NO